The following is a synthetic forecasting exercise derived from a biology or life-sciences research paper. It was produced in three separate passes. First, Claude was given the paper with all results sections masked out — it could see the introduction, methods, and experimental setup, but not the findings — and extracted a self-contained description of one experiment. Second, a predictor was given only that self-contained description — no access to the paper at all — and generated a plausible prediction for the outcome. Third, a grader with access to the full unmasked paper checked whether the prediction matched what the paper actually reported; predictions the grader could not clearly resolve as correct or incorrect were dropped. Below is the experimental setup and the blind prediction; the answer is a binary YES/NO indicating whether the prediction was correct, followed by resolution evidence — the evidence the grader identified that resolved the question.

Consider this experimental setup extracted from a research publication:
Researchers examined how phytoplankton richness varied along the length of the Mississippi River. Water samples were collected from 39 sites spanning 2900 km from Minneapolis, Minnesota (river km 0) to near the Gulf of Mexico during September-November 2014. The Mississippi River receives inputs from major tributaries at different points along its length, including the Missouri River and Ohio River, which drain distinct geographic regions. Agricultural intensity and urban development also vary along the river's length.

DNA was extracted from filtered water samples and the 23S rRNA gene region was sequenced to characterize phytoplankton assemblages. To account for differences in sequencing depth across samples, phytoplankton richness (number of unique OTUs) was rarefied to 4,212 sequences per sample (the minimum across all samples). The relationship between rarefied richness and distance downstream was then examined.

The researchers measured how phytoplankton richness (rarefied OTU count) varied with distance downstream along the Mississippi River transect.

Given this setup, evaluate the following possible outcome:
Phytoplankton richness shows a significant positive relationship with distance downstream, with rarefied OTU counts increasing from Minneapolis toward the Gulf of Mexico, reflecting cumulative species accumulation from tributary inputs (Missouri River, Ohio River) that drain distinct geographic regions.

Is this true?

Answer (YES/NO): NO